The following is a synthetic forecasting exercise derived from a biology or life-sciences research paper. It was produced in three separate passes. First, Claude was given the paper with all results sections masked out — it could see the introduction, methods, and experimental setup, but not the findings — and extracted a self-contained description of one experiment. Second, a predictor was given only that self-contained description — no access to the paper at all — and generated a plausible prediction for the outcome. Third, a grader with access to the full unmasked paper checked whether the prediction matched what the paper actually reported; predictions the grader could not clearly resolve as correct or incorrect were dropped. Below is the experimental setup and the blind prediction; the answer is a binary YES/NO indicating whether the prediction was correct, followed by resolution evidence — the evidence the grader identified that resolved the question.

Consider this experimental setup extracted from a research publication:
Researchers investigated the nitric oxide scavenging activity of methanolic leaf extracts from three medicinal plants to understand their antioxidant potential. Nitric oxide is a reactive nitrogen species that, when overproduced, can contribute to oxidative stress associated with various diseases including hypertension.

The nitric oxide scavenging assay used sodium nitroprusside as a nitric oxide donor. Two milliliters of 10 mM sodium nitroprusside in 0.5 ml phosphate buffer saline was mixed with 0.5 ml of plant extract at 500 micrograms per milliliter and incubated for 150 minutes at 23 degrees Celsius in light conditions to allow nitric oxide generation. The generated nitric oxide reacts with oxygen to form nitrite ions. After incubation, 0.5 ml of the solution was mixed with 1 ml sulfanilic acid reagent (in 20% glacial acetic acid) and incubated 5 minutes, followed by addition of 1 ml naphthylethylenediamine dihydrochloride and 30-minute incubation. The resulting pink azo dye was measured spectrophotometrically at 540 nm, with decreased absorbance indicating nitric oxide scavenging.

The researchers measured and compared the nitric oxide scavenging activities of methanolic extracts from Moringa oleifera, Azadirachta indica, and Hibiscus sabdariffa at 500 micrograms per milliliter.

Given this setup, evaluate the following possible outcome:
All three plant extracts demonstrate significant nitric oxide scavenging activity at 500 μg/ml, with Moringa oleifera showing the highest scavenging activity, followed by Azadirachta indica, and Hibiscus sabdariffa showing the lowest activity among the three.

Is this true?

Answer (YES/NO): NO